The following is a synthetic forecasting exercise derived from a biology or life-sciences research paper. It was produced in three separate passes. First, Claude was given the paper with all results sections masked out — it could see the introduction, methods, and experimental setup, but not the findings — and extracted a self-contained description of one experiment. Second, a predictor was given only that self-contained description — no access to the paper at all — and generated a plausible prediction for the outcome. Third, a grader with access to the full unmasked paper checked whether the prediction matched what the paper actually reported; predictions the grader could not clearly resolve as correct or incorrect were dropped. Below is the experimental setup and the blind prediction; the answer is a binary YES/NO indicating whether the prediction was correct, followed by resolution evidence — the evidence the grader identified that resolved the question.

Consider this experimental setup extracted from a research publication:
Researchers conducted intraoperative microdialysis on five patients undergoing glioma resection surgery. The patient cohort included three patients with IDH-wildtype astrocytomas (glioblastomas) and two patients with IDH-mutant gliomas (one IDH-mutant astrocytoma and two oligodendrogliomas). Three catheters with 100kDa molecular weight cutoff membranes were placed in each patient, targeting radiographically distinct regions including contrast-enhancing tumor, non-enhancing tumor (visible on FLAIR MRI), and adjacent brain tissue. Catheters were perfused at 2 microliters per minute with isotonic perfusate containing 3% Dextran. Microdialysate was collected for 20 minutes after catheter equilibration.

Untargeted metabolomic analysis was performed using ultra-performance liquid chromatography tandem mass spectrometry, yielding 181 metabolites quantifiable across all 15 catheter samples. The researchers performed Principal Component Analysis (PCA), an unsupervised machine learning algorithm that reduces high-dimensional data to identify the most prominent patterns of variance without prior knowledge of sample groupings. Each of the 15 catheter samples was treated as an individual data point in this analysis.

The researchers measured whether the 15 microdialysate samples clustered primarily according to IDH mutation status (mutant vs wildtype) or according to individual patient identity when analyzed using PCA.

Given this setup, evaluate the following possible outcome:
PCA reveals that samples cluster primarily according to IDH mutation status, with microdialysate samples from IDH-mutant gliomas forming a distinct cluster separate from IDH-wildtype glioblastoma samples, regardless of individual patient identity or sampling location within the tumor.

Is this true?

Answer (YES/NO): NO